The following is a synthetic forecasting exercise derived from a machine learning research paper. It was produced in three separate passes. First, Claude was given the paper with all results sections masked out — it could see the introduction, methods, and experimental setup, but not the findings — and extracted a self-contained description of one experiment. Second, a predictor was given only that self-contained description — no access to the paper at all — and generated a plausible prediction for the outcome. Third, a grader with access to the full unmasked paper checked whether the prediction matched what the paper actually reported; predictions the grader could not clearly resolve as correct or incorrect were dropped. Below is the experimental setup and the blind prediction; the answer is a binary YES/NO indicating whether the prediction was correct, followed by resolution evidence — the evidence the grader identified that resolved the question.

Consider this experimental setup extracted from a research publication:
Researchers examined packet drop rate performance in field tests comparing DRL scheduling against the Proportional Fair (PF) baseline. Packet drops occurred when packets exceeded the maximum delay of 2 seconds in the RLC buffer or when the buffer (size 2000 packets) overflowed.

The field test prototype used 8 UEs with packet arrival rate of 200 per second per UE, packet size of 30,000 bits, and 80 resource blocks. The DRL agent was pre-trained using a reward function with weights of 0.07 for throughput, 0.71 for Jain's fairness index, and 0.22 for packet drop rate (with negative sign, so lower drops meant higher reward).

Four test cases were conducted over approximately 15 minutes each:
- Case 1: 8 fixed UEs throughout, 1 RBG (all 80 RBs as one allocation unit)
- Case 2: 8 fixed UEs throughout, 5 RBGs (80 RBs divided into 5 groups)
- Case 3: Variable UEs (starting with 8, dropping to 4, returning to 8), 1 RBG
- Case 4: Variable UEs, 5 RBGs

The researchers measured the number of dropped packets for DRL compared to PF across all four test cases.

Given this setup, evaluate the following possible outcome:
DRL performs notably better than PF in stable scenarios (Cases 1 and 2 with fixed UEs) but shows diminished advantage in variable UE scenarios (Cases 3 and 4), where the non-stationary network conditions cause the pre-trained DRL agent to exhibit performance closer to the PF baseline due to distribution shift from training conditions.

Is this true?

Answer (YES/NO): NO